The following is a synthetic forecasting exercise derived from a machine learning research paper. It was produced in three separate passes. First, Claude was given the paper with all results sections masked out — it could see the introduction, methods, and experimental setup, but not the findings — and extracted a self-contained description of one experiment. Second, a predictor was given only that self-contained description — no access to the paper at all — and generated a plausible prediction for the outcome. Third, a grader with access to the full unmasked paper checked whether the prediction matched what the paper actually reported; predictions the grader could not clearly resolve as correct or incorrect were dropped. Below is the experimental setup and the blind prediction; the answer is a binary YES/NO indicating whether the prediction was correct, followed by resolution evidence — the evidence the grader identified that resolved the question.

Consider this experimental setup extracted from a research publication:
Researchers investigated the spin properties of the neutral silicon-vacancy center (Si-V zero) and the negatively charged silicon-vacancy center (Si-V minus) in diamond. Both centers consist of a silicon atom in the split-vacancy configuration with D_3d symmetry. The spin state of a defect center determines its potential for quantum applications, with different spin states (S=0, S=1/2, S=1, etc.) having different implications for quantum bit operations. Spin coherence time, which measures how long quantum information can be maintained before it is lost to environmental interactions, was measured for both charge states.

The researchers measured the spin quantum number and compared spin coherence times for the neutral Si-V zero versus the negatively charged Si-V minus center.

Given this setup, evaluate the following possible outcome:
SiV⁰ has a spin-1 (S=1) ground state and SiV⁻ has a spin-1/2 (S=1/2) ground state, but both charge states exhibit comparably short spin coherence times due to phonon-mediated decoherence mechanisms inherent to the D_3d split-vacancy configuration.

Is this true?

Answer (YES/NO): NO